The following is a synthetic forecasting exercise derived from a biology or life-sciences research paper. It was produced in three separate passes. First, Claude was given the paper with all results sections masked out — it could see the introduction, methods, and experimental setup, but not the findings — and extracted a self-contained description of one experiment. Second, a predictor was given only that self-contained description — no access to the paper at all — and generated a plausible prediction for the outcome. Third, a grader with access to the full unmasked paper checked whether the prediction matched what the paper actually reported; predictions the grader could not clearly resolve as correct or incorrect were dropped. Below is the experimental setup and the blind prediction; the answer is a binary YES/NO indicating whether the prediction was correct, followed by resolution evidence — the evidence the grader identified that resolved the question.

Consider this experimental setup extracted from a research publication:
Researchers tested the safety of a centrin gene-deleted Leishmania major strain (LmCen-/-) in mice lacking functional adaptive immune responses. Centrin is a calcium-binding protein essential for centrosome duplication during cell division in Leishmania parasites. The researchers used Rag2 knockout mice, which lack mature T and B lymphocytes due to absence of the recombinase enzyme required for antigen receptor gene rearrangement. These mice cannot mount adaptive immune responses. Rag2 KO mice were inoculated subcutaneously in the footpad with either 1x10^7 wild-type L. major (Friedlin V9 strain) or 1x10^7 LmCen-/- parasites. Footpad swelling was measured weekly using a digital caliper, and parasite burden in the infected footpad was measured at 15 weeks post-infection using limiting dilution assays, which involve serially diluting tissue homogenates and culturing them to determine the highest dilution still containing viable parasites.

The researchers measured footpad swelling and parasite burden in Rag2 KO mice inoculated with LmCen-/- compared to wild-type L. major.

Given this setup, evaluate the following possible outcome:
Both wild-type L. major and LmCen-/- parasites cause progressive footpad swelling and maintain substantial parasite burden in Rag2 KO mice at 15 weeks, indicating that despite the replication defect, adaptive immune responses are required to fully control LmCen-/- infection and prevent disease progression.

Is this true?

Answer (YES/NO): NO